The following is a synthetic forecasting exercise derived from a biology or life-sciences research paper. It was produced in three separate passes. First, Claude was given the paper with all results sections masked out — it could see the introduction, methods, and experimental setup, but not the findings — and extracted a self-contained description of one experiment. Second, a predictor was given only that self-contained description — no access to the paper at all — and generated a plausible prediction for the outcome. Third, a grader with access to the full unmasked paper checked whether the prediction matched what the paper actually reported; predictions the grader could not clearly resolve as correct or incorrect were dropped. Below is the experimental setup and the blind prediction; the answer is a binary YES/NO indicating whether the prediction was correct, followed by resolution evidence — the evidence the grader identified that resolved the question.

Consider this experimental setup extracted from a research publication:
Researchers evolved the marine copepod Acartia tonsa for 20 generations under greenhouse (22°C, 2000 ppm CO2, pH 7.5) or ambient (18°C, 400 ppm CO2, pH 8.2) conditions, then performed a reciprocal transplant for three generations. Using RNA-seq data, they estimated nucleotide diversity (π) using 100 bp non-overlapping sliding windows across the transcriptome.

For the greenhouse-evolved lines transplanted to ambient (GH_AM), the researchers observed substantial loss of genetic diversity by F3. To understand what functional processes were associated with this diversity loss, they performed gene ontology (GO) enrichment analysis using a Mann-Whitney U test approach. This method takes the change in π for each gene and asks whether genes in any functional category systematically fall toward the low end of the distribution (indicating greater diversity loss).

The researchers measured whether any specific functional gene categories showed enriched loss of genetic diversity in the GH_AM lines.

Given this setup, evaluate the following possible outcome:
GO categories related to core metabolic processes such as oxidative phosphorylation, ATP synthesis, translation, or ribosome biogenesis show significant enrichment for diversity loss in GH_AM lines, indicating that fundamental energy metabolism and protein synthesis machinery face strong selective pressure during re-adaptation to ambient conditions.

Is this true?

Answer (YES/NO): NO